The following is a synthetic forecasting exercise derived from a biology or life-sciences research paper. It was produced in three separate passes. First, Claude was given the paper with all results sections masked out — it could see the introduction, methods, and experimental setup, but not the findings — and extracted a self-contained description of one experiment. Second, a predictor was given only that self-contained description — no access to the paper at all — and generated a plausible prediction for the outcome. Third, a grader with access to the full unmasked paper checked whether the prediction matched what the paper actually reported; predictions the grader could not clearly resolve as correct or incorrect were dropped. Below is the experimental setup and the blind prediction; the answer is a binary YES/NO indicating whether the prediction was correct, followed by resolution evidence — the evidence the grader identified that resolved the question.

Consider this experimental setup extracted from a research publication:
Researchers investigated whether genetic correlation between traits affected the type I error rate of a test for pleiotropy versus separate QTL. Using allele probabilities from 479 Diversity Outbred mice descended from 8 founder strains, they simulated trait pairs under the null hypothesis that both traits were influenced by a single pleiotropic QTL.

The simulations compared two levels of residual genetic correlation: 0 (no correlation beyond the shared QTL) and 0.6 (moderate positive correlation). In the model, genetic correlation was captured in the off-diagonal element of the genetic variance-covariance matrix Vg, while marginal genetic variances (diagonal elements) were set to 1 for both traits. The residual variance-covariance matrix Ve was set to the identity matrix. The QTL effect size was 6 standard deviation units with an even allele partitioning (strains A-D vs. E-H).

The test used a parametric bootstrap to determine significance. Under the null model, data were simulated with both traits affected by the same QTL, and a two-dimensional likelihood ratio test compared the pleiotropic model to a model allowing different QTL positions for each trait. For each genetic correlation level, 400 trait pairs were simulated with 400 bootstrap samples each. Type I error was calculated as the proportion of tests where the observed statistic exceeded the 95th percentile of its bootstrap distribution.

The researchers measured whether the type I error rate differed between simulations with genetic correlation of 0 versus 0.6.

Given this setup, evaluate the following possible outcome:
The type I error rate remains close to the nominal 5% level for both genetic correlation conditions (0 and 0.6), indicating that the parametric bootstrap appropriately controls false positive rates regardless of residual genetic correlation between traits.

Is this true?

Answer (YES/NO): YES